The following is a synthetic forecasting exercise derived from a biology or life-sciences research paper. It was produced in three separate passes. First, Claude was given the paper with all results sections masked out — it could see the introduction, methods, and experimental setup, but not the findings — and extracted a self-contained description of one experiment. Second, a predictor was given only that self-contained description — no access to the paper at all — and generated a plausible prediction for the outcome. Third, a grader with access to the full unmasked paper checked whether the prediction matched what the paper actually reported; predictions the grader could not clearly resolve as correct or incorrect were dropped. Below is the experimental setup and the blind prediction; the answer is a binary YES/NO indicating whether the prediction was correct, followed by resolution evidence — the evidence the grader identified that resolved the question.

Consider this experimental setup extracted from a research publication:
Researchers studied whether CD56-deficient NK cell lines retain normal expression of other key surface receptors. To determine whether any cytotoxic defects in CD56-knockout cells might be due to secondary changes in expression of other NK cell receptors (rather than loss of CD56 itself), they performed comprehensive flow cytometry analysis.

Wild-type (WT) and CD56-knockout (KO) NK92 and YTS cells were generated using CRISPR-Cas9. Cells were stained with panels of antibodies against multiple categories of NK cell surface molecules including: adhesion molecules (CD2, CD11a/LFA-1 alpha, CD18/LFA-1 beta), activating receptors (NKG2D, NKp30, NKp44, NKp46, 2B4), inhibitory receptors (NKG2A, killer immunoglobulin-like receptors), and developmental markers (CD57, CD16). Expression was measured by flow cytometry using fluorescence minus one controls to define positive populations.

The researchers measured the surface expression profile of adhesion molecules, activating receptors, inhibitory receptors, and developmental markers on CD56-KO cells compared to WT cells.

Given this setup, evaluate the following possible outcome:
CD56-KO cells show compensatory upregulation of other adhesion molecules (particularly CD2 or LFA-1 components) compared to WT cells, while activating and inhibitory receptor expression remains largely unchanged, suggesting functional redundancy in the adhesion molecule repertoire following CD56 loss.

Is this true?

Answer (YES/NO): NO